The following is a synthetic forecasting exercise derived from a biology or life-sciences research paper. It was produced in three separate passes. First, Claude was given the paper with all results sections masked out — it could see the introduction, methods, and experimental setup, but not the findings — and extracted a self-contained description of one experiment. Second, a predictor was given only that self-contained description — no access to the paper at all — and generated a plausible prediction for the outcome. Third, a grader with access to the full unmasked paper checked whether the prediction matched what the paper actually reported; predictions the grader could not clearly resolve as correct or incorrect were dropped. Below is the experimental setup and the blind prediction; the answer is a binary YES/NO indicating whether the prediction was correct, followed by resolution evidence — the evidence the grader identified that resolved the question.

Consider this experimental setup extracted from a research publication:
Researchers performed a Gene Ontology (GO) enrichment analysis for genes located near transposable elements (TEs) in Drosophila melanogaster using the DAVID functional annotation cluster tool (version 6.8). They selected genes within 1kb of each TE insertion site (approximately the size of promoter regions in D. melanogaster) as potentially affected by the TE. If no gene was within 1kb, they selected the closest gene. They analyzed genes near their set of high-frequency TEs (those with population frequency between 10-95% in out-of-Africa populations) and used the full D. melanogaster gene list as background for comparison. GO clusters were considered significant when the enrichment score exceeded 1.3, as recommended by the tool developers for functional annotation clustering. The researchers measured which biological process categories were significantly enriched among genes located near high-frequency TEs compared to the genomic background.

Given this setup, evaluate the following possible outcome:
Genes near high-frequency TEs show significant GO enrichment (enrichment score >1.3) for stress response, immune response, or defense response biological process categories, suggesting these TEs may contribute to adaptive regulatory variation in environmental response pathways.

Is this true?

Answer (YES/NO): YES